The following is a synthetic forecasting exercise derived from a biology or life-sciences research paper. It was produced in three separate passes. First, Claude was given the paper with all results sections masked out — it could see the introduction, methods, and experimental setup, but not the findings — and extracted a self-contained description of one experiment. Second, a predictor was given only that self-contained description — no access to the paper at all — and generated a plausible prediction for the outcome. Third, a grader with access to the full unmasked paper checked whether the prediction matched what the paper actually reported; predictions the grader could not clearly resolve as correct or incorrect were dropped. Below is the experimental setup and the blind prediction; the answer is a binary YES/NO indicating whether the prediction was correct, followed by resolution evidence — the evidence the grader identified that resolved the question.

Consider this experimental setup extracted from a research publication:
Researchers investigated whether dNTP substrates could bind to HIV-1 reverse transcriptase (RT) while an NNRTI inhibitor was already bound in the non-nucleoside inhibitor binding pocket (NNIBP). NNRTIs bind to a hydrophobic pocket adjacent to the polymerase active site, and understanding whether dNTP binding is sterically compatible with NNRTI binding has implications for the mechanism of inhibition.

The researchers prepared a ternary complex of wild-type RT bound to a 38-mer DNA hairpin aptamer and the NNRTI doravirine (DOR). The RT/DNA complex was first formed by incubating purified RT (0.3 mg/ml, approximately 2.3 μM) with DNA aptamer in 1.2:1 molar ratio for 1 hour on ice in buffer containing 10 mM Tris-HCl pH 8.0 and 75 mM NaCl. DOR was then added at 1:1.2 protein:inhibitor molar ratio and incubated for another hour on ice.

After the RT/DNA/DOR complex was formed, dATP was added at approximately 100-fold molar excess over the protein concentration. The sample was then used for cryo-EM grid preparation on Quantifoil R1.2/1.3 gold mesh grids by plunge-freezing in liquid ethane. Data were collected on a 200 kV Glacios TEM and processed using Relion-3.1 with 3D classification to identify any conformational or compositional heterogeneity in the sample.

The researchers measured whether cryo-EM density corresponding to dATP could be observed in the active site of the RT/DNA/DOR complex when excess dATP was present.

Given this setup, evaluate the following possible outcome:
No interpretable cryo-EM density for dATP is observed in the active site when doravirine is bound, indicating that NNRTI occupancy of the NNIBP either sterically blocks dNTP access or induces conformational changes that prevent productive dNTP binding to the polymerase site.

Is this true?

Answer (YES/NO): YES